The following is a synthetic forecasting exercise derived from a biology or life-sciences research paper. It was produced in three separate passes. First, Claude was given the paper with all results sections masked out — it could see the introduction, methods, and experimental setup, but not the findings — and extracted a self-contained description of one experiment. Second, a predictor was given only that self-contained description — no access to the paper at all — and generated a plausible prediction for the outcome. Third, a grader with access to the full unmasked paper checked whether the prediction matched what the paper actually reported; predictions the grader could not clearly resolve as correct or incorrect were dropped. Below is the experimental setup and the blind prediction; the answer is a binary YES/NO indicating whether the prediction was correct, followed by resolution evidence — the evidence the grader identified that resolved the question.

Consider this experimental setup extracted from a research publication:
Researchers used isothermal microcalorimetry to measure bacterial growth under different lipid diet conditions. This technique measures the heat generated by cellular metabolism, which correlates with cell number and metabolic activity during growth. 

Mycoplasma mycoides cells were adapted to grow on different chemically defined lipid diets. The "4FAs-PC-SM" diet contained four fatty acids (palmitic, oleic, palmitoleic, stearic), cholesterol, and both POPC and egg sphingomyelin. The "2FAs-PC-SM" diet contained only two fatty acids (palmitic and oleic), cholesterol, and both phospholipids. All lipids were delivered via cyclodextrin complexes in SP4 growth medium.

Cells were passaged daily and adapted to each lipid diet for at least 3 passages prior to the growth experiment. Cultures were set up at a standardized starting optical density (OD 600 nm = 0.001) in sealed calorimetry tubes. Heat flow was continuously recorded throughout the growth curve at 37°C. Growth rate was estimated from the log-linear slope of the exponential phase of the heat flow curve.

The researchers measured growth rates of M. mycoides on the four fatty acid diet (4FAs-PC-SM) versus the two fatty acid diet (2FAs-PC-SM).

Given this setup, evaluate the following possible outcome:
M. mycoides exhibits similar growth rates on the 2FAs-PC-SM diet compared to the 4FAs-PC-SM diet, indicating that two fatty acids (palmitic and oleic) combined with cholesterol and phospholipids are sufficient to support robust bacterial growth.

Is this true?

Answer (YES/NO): YES